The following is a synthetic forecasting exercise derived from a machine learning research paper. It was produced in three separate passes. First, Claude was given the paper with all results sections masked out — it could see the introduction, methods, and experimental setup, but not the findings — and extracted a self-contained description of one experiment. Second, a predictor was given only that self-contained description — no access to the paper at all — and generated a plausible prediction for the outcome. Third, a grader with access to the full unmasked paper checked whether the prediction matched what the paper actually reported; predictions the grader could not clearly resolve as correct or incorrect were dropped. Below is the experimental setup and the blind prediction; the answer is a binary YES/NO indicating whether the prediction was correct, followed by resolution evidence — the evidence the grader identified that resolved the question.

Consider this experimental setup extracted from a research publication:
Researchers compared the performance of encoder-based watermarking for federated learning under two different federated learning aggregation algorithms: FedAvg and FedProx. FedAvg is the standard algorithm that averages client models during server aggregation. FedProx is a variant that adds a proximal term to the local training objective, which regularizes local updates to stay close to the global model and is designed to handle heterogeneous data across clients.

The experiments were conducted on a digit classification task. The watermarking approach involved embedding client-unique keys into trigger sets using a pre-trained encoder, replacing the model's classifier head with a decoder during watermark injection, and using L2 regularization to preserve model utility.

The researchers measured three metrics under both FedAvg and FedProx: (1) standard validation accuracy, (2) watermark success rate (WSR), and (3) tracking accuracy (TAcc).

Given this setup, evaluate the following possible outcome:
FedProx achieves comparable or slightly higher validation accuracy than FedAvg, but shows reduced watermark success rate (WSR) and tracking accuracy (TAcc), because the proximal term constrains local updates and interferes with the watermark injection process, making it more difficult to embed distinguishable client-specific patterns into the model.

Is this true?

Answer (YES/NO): NO